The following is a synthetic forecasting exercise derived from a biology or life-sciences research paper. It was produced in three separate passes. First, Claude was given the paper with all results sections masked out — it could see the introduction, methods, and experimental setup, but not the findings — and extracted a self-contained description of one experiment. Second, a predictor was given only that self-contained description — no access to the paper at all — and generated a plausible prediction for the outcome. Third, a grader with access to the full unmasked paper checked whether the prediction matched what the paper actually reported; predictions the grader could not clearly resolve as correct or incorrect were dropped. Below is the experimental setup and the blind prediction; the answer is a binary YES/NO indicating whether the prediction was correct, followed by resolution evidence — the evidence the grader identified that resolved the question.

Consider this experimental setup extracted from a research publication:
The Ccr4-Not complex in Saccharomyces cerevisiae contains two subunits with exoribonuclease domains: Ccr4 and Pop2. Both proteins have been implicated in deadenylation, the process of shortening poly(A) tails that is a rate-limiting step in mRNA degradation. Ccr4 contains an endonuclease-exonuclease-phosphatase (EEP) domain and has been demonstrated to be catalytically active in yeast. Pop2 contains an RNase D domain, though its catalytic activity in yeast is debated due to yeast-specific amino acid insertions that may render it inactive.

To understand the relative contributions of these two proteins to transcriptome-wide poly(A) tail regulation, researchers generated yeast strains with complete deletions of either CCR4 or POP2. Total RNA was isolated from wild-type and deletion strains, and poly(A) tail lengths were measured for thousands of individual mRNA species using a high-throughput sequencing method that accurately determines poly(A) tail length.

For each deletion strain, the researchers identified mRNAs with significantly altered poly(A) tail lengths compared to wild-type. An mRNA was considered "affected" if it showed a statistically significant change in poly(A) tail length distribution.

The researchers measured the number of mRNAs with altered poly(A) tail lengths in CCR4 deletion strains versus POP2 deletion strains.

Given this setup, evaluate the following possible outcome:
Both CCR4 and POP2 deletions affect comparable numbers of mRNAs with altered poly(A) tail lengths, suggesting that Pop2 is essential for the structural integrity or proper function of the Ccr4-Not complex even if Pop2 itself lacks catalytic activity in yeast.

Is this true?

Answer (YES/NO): NO